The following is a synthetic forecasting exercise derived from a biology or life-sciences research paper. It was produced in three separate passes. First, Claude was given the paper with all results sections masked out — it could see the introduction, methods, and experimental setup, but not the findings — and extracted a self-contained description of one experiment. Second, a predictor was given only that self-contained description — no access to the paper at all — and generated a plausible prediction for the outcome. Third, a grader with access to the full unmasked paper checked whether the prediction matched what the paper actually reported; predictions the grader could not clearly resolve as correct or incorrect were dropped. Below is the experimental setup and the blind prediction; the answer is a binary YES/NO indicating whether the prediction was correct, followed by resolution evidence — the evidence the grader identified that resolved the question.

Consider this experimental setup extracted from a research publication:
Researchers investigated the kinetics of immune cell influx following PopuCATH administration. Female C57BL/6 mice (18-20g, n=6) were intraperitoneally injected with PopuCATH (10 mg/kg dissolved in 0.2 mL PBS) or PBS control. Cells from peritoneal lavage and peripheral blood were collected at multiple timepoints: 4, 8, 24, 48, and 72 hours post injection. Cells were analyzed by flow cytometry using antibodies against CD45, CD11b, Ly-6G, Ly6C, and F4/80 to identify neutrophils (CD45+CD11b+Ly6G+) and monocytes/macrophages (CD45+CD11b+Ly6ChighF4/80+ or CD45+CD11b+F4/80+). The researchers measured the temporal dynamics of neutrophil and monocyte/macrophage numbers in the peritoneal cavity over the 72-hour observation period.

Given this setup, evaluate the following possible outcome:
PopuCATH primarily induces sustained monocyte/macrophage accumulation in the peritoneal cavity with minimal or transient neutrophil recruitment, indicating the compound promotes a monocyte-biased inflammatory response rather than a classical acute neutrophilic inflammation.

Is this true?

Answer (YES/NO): NO